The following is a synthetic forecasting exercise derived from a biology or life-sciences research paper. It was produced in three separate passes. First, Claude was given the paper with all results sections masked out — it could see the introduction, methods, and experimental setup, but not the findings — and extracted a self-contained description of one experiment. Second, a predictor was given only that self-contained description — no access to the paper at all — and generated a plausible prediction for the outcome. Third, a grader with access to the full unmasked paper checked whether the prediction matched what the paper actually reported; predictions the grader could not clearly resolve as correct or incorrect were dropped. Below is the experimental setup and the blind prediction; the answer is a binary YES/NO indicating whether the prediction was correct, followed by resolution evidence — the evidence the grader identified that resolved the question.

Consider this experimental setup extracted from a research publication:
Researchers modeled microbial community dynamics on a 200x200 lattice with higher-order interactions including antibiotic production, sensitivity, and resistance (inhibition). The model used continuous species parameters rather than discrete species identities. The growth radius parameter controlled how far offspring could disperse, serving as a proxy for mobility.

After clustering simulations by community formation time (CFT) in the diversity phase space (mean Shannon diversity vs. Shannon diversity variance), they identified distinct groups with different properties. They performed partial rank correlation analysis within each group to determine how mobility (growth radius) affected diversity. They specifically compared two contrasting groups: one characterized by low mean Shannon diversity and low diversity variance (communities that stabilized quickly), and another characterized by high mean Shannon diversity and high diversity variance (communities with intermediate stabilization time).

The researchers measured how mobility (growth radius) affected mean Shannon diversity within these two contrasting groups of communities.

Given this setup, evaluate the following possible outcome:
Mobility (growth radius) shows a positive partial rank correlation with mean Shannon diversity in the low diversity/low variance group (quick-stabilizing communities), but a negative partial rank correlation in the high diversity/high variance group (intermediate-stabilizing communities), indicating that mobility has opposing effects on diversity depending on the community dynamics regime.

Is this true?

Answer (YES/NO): YES